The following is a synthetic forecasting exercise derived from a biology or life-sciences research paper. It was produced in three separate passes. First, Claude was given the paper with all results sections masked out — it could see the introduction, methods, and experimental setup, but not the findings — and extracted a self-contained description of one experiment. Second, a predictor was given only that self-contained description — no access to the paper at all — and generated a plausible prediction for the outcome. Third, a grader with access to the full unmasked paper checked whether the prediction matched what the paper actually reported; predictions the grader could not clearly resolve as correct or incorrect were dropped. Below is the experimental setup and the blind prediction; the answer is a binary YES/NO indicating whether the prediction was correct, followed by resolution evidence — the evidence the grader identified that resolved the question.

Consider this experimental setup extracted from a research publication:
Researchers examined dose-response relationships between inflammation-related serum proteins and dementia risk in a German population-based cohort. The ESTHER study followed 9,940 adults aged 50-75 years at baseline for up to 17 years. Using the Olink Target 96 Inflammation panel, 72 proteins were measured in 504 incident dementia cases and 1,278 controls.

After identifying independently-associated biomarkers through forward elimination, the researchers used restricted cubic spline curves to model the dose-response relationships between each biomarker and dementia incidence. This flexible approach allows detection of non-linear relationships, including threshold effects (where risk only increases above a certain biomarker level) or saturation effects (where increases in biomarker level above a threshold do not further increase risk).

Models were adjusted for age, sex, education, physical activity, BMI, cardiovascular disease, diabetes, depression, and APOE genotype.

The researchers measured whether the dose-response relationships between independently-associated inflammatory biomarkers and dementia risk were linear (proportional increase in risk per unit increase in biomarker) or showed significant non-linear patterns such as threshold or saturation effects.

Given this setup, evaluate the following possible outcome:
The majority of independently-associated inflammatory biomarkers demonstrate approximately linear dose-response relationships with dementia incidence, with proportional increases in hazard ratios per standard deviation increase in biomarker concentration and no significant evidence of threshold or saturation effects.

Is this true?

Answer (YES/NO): YES